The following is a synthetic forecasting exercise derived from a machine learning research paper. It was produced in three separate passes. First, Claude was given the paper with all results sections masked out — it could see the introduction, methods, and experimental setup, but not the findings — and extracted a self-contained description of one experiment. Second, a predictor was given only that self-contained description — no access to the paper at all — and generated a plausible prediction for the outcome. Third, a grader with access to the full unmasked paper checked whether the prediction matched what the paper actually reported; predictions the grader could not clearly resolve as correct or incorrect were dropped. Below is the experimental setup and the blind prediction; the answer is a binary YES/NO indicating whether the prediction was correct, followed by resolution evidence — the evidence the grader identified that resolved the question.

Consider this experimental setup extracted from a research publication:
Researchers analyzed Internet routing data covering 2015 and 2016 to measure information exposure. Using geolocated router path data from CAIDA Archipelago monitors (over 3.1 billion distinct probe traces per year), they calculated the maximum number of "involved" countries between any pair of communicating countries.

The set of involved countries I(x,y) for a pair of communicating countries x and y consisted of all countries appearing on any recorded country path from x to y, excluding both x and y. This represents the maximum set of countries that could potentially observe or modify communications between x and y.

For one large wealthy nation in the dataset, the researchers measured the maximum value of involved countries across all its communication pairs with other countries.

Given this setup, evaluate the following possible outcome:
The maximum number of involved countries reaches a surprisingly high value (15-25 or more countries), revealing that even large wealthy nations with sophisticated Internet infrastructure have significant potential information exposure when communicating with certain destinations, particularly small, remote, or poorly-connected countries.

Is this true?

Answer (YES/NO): YES